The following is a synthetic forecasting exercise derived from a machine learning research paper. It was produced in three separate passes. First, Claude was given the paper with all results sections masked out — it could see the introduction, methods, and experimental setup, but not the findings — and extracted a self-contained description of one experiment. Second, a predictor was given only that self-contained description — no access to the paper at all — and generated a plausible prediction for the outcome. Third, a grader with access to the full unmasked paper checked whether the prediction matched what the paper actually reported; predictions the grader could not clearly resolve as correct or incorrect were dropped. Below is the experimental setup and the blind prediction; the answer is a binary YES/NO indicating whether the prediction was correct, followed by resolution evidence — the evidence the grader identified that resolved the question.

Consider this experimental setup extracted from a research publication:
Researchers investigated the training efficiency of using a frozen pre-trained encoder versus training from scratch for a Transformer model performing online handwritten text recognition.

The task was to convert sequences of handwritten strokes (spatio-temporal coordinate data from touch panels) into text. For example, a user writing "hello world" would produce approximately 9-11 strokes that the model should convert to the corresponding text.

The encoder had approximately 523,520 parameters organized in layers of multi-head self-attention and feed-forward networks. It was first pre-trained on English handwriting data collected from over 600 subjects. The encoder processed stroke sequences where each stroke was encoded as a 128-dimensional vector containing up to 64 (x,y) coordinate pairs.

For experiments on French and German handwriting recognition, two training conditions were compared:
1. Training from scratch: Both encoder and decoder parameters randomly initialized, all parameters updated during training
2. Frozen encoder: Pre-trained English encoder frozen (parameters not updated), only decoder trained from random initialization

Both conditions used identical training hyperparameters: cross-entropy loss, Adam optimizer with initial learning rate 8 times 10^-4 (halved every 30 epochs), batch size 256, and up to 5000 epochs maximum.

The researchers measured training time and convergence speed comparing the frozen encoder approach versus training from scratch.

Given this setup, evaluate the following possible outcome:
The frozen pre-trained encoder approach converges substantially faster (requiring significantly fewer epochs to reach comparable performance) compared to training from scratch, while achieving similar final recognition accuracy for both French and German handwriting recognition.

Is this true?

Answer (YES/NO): YES